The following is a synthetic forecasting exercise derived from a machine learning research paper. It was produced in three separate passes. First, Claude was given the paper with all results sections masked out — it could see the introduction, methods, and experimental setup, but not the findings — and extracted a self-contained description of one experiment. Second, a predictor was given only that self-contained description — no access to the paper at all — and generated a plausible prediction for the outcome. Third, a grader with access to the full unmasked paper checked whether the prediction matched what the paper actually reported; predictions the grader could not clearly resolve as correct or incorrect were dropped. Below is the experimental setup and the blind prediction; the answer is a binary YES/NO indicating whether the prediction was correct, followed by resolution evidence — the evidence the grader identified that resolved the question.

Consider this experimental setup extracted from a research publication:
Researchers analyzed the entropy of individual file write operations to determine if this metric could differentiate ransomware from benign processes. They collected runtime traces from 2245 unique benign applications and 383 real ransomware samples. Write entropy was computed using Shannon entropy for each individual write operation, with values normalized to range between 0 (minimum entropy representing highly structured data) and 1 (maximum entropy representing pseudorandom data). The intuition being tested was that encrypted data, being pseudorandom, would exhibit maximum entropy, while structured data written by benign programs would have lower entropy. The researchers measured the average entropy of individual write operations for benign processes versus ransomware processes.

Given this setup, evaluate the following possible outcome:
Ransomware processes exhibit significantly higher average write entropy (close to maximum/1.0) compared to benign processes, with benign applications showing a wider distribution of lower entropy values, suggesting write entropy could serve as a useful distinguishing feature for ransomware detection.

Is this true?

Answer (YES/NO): YES